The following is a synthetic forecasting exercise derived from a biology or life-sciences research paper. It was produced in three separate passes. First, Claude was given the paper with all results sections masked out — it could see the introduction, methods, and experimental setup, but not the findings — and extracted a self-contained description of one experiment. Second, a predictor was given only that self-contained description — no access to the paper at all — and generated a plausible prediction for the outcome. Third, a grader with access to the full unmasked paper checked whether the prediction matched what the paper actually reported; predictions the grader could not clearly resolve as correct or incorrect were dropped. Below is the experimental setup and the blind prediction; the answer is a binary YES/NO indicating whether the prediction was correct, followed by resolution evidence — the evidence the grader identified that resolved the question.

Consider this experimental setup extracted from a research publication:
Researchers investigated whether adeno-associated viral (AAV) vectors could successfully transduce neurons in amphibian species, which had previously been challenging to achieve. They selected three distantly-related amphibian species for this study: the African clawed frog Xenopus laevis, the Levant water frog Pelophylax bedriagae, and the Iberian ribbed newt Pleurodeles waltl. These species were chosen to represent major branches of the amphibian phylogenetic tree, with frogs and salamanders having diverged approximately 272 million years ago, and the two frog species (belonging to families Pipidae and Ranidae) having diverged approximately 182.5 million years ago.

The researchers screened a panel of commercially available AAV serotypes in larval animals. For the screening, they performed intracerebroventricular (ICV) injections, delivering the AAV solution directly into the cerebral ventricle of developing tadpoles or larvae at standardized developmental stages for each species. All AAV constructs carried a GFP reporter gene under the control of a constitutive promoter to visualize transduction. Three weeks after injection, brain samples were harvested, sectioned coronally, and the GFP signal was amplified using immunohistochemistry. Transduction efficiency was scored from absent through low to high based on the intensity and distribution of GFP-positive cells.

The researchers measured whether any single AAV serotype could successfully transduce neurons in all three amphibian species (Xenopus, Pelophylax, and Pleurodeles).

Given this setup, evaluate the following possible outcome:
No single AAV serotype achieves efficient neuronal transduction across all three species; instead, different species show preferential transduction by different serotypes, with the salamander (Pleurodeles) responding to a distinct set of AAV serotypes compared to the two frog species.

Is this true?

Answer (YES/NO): NO